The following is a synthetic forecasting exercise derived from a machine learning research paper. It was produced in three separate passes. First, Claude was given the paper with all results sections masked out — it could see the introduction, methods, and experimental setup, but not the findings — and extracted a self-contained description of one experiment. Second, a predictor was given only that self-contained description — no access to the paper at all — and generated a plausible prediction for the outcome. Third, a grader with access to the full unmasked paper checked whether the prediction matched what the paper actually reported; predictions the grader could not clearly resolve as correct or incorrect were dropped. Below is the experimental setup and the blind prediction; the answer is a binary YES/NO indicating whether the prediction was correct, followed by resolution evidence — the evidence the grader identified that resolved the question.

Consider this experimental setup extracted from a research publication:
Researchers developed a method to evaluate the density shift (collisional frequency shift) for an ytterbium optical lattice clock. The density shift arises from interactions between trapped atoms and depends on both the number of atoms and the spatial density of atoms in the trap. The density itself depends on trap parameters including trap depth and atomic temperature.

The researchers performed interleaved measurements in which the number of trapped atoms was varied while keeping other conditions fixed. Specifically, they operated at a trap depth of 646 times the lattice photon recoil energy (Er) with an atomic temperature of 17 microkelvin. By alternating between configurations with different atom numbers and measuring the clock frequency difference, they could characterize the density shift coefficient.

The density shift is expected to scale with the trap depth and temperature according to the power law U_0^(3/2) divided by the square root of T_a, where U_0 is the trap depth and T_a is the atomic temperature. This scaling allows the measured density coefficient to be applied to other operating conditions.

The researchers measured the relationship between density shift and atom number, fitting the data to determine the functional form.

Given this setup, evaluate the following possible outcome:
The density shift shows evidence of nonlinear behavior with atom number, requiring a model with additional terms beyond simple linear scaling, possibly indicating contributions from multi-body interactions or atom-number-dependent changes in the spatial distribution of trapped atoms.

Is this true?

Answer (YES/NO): NO